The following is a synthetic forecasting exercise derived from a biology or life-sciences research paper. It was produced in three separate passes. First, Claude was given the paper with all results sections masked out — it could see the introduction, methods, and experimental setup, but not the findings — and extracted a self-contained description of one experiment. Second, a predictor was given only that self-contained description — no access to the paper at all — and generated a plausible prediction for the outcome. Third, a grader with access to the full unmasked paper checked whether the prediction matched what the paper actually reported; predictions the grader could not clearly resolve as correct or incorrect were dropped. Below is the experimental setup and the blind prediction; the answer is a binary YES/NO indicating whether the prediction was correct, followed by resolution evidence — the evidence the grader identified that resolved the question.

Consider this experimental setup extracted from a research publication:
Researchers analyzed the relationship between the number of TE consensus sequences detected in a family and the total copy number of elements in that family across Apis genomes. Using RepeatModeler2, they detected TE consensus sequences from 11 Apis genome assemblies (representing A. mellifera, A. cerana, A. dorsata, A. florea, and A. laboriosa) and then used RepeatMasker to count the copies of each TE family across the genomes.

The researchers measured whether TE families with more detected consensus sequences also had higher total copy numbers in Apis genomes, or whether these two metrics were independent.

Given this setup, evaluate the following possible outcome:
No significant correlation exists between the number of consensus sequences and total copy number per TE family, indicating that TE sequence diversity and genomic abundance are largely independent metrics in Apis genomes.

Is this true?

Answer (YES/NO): NO